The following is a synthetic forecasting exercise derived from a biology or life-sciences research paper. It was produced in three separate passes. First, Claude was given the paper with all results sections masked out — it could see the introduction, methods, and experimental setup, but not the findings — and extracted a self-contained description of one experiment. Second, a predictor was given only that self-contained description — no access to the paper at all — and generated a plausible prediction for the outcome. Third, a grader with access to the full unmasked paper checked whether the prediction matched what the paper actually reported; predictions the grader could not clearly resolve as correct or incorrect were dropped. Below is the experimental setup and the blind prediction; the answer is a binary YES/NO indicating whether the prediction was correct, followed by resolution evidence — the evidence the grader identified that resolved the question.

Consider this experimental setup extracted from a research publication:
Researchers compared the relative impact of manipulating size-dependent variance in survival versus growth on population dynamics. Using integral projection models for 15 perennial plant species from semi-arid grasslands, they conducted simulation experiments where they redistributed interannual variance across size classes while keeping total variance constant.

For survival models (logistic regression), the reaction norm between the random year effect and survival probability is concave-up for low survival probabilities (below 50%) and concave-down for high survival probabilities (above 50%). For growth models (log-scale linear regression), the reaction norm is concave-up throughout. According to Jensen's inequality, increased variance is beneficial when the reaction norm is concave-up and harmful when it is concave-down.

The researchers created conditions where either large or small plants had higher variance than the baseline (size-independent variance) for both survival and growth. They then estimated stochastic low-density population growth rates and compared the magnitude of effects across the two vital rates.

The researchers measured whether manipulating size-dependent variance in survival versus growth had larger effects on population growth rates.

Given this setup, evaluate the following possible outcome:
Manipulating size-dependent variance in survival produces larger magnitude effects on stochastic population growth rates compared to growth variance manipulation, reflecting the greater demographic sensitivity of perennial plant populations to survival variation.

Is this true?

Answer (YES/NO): NO